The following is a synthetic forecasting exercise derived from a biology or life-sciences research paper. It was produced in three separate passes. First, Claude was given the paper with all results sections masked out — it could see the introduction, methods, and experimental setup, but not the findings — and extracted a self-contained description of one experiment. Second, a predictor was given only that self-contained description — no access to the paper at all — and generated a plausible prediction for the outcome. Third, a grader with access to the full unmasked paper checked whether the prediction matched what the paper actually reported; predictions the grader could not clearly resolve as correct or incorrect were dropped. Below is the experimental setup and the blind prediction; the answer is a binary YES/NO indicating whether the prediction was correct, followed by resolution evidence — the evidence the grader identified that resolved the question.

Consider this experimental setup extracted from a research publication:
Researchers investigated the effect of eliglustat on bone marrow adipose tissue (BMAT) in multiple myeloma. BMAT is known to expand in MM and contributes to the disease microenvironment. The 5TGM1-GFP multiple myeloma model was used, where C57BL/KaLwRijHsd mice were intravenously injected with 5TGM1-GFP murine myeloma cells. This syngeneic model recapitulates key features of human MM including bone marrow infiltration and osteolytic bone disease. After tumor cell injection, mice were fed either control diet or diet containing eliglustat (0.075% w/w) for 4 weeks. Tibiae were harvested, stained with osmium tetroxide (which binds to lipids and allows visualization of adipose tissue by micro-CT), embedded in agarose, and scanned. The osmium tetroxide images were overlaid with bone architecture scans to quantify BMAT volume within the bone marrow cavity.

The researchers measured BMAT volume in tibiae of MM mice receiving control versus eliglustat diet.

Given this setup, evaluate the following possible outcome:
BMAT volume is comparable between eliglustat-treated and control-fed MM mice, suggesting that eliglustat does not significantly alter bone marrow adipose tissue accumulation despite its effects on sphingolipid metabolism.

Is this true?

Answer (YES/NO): YES